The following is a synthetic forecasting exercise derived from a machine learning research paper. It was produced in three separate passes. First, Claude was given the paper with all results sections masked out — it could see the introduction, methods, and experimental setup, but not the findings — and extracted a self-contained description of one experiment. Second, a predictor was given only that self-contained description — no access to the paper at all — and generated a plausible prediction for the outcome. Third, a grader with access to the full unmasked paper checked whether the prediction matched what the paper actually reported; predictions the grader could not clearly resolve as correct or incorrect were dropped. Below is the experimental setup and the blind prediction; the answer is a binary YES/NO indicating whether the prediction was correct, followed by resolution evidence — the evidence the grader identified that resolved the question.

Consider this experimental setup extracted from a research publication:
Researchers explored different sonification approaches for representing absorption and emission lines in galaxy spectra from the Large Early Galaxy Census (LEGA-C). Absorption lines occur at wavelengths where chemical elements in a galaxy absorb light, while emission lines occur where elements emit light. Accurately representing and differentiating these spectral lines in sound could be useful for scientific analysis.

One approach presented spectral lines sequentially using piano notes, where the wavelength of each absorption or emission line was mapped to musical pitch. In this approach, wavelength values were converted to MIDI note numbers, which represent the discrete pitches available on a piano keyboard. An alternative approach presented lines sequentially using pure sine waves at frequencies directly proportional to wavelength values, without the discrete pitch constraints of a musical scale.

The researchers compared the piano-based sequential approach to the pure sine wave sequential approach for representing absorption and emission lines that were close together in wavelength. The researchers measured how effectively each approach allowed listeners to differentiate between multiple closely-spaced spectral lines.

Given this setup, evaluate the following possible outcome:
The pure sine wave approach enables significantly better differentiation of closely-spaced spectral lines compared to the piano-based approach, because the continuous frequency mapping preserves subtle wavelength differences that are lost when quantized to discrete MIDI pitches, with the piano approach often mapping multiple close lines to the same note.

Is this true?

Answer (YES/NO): YES